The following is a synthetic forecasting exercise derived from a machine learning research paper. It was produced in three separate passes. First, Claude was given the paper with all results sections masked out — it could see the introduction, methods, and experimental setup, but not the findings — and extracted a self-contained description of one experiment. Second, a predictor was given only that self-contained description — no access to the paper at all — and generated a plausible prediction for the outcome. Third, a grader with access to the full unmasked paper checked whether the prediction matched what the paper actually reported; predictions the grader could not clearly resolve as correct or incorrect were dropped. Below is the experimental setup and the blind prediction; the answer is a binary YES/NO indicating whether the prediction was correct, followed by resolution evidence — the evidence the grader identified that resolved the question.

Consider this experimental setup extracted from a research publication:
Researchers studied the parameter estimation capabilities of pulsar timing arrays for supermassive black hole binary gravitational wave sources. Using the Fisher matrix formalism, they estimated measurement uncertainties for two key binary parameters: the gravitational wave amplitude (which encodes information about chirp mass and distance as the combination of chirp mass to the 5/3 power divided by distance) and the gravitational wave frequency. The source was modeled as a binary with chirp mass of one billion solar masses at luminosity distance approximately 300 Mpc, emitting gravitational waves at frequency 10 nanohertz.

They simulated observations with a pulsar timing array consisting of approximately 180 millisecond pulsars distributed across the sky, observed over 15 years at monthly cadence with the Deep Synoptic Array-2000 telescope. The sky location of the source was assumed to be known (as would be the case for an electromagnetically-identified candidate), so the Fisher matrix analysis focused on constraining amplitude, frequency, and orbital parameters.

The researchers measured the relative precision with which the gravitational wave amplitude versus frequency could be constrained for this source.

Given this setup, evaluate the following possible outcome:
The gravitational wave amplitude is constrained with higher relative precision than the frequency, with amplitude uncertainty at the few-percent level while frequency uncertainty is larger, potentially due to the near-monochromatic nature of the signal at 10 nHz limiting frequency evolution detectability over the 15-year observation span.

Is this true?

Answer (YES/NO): NO